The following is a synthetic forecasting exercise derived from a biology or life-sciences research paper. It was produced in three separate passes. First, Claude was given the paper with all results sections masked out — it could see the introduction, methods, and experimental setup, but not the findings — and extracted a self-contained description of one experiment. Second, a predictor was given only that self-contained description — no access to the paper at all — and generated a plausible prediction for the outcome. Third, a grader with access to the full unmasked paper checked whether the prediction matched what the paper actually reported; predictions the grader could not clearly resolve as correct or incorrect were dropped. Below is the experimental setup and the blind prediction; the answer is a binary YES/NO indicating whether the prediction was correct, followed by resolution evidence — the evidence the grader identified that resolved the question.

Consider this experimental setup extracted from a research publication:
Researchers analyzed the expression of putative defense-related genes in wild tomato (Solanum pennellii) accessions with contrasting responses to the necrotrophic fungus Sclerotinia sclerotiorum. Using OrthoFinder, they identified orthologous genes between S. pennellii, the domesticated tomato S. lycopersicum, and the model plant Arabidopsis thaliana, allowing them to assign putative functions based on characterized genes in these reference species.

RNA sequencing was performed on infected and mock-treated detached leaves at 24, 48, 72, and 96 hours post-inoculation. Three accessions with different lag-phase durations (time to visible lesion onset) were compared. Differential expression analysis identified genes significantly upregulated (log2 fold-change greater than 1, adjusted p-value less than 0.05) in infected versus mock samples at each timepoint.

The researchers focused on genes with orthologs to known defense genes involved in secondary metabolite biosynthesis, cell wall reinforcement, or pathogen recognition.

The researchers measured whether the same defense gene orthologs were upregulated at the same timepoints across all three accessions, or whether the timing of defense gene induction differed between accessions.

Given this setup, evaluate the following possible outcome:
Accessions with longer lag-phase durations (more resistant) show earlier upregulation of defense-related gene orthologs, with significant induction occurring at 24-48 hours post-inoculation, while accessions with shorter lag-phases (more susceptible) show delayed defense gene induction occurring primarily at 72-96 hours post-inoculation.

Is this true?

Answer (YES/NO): YES